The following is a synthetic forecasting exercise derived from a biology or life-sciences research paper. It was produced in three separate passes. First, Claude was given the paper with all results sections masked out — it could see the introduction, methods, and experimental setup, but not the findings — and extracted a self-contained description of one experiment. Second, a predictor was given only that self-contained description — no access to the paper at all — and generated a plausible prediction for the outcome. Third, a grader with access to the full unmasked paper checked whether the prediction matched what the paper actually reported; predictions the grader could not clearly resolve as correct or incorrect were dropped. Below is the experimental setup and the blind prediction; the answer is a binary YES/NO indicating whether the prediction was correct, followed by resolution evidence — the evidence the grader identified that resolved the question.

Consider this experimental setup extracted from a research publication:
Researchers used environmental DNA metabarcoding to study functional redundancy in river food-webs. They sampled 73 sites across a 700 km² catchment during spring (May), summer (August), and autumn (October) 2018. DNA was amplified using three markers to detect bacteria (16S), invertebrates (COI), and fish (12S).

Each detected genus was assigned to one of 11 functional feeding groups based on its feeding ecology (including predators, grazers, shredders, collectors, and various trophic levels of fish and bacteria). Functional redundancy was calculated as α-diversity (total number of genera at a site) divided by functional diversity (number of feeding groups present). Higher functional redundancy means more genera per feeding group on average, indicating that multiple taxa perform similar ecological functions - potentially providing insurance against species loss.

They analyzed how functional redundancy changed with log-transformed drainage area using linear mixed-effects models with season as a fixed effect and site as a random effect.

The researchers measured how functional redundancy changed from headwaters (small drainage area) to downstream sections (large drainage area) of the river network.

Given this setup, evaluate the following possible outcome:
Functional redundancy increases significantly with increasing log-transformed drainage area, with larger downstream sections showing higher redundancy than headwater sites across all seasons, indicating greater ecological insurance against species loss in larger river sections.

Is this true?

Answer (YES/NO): NO